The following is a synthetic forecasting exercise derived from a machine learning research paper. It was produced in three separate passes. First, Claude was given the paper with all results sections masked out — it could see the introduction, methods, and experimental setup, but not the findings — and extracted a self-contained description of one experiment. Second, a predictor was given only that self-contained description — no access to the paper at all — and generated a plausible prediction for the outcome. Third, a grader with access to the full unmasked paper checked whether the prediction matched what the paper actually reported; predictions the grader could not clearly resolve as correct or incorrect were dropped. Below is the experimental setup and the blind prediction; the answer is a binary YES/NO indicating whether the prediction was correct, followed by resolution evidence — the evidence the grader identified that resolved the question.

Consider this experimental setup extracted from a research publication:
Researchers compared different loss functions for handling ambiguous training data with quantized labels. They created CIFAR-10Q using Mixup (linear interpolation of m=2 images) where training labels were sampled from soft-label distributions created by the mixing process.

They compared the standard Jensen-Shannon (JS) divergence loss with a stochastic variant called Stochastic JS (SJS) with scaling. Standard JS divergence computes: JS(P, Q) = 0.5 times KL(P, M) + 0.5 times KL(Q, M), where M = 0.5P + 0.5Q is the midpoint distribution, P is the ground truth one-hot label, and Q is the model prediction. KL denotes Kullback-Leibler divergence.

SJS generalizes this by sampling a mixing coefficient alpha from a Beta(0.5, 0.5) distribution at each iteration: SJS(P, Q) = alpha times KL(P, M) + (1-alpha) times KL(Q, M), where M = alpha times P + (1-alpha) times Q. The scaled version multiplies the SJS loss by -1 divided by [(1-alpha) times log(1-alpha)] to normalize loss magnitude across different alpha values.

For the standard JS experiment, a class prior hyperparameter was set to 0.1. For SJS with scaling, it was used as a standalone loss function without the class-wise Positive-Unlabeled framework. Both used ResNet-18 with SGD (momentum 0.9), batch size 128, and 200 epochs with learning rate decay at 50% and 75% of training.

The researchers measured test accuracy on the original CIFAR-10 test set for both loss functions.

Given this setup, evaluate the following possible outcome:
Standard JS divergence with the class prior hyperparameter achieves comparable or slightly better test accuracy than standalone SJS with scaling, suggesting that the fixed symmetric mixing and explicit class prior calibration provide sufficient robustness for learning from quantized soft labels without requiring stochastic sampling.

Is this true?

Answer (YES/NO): NO